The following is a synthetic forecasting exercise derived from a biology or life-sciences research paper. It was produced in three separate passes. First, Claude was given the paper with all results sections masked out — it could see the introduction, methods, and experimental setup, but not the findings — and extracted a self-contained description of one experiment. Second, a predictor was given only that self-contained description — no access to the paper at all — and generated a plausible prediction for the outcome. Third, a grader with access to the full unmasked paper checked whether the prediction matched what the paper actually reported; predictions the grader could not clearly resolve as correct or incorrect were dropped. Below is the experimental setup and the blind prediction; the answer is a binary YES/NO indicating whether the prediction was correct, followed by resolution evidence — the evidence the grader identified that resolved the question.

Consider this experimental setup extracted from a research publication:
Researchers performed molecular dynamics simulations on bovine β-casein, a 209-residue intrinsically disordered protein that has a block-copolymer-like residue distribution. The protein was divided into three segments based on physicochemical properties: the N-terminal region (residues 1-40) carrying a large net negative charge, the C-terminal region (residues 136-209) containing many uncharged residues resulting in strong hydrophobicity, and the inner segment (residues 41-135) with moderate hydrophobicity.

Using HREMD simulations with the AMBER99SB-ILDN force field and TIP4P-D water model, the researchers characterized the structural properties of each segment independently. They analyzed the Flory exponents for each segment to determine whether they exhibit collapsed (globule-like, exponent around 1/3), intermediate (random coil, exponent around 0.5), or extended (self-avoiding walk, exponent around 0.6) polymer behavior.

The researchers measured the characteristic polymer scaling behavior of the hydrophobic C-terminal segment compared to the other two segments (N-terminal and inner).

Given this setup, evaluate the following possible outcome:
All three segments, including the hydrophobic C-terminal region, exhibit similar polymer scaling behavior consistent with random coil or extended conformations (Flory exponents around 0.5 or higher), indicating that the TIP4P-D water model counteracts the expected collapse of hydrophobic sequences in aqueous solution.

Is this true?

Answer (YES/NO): NO